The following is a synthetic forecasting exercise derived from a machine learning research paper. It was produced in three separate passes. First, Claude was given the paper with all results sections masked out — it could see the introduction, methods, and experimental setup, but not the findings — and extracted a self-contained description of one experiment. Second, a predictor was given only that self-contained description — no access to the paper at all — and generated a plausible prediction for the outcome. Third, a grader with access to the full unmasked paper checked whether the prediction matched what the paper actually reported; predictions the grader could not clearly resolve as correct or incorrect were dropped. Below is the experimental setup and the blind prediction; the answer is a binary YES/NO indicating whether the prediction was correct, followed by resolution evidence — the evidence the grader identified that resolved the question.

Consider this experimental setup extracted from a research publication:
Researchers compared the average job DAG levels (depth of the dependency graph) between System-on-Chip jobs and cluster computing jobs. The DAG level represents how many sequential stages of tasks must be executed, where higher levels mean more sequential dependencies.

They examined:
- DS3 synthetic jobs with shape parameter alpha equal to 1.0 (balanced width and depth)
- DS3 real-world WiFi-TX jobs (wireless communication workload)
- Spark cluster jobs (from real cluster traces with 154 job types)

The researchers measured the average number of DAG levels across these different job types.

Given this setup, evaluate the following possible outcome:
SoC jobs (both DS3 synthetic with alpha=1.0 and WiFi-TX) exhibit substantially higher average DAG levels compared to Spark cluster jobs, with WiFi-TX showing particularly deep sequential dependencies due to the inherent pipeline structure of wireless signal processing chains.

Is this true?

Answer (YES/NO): NO